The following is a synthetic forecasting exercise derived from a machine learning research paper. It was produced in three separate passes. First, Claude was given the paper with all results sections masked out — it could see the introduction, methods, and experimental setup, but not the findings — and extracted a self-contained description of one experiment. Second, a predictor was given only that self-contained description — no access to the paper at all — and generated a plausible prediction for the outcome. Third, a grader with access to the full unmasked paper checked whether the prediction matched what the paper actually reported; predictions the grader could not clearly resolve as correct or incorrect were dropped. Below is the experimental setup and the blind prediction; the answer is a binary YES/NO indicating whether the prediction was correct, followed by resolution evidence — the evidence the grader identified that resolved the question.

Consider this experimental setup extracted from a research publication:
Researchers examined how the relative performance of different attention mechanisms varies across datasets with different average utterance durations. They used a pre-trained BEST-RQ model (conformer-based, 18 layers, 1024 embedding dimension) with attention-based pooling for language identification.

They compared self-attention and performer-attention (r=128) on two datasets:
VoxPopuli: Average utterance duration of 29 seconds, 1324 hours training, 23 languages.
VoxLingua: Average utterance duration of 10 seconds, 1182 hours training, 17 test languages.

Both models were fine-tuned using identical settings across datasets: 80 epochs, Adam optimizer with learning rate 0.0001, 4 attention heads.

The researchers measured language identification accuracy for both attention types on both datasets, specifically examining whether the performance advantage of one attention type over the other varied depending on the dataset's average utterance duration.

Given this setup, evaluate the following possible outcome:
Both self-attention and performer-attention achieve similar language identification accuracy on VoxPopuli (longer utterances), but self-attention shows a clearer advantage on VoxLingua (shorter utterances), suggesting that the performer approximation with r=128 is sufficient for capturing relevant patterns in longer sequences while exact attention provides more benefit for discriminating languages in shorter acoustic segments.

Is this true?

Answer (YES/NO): NO